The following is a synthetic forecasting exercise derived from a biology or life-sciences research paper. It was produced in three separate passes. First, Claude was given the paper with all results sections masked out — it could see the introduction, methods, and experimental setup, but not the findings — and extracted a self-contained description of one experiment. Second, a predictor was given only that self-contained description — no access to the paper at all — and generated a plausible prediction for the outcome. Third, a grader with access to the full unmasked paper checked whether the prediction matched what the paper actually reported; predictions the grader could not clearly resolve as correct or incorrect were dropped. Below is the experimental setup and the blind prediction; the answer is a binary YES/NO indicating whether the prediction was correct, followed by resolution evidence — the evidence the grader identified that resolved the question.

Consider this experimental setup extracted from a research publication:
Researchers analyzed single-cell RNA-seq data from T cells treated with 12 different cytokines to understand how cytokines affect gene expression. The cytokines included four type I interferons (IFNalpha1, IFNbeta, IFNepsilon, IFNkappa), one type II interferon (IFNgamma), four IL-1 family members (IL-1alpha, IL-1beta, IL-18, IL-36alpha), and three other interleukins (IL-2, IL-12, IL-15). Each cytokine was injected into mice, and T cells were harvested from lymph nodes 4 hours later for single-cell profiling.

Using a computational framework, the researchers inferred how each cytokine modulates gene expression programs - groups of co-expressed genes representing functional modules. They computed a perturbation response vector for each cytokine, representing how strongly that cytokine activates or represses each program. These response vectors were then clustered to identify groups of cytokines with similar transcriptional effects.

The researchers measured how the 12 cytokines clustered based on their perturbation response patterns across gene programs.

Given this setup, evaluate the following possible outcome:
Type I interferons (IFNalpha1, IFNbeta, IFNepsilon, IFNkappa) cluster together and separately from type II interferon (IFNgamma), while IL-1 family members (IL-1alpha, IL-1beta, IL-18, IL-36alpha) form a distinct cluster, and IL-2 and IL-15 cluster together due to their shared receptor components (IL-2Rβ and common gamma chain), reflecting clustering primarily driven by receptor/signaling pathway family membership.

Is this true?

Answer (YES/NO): NO